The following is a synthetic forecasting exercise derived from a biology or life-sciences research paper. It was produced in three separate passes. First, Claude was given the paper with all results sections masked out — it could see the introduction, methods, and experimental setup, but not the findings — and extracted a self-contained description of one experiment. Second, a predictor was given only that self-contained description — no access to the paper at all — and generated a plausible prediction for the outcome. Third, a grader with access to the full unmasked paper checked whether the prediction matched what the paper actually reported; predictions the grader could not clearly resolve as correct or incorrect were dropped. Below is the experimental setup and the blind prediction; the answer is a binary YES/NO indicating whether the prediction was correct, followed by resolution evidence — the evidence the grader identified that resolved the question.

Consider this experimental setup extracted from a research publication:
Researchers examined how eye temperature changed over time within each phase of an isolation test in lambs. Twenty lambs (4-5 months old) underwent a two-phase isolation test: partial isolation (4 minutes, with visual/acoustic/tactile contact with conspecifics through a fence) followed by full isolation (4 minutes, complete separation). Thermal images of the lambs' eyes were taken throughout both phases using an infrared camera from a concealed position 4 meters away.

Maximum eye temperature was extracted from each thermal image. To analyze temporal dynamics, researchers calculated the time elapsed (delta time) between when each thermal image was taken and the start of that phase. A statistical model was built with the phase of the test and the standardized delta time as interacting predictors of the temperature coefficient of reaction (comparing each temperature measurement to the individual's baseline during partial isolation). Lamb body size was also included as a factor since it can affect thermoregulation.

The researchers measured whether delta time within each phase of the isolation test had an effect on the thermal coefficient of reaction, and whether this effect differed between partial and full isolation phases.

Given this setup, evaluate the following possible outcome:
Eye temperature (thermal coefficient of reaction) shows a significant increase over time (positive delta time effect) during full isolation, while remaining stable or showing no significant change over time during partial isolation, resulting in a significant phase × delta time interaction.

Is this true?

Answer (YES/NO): NO